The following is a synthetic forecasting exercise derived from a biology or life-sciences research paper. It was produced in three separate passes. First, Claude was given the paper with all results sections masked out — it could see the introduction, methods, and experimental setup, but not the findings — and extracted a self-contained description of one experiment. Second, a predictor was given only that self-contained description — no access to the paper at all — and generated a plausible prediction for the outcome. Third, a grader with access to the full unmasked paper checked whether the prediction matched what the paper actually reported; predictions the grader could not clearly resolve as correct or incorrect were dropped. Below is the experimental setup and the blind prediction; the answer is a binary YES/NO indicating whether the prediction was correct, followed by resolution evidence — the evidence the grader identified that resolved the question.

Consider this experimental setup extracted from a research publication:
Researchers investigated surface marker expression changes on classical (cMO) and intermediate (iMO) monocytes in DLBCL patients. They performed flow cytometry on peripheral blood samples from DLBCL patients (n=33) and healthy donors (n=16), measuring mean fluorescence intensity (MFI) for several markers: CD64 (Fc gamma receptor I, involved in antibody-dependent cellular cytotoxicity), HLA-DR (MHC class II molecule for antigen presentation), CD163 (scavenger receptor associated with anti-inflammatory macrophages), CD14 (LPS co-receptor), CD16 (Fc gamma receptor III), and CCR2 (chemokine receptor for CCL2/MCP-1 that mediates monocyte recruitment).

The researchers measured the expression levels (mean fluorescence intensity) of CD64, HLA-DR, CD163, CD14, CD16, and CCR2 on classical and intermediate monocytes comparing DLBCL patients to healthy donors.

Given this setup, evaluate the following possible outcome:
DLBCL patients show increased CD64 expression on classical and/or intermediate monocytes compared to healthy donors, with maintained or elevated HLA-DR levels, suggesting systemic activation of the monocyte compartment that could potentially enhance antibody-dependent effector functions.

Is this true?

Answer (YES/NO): YES